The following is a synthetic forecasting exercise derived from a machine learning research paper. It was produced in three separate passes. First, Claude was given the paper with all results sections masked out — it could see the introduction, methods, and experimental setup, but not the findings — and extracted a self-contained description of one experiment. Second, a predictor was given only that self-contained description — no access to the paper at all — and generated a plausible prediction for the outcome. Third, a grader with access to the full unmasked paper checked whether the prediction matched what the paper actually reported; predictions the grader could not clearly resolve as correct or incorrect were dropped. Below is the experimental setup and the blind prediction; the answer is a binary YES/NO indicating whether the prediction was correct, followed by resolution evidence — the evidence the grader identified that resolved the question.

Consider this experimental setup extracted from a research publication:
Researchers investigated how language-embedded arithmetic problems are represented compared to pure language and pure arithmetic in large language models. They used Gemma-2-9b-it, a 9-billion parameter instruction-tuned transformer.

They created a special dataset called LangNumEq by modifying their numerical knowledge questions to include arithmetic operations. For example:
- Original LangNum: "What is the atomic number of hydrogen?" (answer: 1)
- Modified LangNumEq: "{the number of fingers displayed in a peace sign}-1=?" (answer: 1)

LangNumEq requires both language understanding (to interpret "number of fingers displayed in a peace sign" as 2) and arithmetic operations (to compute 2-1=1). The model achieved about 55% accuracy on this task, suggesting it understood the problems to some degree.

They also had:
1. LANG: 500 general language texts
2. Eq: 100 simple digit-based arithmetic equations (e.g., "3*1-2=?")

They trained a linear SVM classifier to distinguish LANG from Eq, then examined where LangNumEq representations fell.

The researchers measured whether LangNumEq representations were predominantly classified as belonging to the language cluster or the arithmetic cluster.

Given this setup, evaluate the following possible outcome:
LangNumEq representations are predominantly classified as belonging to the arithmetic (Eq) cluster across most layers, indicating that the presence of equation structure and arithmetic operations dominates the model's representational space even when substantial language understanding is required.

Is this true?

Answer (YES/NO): NO